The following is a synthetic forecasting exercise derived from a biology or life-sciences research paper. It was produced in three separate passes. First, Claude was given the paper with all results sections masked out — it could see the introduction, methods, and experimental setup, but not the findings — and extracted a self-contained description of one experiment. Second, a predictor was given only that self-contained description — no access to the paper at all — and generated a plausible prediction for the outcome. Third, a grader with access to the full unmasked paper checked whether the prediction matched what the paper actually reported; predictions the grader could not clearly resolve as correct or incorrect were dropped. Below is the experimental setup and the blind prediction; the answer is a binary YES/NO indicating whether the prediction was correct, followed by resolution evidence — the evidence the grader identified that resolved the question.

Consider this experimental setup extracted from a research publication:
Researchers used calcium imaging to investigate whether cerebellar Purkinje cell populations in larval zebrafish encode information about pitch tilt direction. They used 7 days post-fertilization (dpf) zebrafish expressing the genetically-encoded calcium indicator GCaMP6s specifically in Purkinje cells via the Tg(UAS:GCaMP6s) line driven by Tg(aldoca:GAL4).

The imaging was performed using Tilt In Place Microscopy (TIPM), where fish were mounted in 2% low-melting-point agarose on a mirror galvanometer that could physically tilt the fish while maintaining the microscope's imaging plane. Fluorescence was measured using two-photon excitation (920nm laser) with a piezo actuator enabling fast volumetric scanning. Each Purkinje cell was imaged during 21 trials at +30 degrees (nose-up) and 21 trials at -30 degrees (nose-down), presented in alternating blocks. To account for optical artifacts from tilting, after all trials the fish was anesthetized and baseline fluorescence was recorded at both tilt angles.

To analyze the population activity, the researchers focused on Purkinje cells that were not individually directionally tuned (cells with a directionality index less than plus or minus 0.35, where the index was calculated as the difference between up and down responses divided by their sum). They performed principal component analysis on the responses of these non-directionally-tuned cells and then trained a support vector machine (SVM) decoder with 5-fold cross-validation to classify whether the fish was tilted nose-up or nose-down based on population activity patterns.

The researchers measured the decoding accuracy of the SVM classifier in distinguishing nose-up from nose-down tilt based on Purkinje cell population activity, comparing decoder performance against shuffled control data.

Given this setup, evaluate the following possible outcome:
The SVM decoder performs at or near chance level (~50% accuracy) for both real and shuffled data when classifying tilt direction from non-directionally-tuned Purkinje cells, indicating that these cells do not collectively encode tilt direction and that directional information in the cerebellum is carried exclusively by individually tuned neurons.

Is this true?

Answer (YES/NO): NO